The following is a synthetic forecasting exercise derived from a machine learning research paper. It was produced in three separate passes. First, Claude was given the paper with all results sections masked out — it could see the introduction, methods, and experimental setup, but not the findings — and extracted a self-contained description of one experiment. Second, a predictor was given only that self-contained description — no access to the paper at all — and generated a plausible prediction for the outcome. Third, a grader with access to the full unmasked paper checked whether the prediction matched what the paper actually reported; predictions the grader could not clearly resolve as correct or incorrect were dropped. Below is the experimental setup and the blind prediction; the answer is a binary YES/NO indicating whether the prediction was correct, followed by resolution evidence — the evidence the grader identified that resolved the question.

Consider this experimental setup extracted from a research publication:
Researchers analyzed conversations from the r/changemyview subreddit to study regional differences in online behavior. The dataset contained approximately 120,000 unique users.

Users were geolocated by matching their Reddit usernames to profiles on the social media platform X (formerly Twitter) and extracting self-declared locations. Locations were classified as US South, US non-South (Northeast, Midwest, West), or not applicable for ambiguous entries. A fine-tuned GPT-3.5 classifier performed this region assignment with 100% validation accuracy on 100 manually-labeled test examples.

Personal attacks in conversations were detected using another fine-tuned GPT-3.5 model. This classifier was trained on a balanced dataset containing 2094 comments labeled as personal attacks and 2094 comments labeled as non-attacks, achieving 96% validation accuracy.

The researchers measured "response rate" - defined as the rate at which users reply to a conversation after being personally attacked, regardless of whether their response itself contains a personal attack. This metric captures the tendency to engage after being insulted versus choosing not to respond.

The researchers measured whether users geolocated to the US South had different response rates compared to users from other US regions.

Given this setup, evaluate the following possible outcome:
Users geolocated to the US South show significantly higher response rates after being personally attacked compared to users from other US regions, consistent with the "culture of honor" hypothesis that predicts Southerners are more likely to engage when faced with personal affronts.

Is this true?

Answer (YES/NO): NO